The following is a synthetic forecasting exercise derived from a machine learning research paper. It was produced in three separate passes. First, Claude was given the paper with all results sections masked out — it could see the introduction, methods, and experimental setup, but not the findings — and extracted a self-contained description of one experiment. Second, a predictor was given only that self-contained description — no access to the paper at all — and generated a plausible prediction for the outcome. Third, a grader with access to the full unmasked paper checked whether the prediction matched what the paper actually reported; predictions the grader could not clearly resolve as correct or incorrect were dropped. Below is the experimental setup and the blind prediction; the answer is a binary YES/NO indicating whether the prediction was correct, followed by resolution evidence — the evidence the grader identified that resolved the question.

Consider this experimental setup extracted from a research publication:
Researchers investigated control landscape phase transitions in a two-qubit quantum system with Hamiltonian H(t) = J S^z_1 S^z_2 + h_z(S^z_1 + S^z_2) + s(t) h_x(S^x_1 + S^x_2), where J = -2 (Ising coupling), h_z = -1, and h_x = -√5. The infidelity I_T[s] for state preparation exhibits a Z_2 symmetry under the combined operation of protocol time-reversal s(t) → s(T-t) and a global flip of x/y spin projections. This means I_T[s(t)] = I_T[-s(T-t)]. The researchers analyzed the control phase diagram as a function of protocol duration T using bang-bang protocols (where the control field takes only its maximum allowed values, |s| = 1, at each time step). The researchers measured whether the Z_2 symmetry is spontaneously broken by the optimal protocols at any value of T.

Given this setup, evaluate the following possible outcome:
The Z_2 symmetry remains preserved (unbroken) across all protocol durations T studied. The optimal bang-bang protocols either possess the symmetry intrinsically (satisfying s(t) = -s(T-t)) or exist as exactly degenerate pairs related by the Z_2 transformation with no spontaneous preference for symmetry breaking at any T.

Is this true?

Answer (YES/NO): NO